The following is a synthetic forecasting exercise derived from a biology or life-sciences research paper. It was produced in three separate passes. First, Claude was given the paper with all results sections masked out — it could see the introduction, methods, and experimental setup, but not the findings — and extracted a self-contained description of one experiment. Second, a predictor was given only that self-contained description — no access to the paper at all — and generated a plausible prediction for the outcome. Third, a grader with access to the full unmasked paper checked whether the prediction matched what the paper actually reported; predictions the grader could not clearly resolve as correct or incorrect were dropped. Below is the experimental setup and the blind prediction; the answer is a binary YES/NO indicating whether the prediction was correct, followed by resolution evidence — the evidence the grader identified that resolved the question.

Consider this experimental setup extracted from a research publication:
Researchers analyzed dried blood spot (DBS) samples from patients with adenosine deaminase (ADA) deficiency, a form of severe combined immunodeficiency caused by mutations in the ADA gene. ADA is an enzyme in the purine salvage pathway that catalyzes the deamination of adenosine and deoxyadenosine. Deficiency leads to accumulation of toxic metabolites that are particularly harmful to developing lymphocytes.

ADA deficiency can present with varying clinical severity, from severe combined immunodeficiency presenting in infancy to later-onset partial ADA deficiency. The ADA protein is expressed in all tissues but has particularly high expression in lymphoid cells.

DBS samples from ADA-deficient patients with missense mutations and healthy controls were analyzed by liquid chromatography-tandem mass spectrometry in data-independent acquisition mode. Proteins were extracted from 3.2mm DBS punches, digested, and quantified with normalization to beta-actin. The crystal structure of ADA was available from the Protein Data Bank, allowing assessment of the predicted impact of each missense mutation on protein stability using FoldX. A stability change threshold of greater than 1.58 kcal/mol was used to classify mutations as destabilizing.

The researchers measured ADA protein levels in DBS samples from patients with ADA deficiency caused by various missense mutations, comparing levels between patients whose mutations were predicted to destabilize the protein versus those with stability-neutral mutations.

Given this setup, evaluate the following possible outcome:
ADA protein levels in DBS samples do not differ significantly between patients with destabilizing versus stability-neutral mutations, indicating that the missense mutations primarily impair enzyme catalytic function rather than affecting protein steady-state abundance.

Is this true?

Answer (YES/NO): YES